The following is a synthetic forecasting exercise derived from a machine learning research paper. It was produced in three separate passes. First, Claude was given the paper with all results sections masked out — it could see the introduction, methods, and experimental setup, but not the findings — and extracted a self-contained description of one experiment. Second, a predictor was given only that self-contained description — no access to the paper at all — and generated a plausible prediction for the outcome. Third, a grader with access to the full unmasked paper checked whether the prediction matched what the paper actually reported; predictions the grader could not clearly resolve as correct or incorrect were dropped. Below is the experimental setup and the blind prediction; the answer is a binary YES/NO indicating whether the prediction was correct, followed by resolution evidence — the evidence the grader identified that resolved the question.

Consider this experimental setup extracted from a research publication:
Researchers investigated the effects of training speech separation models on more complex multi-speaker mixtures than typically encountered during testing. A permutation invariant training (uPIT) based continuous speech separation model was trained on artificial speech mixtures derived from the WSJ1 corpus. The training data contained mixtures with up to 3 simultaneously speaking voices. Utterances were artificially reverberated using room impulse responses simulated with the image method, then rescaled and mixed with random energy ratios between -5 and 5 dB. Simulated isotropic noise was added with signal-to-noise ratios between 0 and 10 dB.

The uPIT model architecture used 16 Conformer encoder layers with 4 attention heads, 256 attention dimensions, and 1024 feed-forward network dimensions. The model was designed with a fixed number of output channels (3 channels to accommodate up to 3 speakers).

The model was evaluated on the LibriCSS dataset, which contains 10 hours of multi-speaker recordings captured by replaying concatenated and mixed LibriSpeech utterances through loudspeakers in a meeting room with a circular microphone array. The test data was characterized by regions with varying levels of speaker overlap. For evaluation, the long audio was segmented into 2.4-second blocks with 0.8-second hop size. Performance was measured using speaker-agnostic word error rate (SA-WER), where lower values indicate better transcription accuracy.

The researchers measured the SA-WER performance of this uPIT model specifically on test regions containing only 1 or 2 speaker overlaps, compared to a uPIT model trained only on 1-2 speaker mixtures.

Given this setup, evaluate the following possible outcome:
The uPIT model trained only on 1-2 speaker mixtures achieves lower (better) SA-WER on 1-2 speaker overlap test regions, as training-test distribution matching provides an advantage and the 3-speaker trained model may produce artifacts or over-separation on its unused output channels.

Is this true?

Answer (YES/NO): YES